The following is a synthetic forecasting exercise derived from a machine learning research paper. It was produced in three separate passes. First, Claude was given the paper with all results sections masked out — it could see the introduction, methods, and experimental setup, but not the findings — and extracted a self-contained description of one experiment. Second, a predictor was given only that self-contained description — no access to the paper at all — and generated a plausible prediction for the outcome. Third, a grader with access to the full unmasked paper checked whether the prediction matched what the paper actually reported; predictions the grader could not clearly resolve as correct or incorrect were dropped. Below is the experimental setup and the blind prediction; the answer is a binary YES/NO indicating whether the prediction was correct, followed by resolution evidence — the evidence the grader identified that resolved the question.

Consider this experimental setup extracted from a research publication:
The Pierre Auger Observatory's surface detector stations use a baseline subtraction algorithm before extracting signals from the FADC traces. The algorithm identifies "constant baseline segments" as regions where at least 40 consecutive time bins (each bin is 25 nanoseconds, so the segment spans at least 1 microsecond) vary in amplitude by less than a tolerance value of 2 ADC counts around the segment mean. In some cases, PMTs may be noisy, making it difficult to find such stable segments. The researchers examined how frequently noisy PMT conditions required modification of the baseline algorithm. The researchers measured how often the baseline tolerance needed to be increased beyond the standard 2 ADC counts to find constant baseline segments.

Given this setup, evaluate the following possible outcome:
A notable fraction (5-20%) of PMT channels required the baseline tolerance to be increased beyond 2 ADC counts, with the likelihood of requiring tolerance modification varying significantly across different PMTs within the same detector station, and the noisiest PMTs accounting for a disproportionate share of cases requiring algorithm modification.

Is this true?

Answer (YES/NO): NO